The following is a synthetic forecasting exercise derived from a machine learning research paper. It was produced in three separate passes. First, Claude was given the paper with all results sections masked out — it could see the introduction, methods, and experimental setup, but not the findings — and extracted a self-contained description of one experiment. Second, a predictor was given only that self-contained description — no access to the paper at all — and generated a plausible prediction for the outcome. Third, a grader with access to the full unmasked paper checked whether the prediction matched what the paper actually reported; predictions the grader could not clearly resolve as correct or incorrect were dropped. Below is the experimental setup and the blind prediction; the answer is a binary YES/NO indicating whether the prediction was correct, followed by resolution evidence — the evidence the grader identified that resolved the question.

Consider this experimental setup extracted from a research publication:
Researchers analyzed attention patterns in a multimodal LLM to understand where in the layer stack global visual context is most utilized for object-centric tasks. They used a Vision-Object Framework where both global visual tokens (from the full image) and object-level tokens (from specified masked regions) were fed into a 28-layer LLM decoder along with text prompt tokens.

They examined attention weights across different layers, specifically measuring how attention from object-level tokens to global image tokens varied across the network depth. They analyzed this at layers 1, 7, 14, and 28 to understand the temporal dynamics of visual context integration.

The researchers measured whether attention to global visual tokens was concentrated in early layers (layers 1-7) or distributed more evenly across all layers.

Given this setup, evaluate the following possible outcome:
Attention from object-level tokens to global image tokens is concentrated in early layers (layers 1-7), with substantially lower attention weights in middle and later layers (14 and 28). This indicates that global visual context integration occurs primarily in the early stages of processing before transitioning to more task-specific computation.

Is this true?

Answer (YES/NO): YES